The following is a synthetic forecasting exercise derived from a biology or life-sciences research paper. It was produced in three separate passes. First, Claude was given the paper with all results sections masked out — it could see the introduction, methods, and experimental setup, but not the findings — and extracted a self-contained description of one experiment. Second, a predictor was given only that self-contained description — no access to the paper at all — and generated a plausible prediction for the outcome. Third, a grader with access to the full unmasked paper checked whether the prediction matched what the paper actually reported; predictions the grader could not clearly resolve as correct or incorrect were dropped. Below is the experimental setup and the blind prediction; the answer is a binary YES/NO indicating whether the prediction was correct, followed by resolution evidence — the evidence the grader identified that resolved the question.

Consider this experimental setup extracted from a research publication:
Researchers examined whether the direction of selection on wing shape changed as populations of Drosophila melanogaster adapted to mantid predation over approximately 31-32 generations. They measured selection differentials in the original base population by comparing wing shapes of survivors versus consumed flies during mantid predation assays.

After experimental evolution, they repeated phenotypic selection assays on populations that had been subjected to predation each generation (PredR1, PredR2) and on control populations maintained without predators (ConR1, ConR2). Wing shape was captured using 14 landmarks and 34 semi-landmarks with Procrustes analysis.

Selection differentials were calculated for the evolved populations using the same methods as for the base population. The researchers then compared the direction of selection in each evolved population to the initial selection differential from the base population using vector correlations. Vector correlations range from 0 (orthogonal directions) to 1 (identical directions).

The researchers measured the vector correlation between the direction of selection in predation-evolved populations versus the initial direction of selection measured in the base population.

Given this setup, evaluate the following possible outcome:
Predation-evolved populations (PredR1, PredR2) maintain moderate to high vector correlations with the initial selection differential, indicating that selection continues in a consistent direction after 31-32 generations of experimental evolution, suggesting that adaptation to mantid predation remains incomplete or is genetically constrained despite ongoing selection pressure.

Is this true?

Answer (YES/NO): NO